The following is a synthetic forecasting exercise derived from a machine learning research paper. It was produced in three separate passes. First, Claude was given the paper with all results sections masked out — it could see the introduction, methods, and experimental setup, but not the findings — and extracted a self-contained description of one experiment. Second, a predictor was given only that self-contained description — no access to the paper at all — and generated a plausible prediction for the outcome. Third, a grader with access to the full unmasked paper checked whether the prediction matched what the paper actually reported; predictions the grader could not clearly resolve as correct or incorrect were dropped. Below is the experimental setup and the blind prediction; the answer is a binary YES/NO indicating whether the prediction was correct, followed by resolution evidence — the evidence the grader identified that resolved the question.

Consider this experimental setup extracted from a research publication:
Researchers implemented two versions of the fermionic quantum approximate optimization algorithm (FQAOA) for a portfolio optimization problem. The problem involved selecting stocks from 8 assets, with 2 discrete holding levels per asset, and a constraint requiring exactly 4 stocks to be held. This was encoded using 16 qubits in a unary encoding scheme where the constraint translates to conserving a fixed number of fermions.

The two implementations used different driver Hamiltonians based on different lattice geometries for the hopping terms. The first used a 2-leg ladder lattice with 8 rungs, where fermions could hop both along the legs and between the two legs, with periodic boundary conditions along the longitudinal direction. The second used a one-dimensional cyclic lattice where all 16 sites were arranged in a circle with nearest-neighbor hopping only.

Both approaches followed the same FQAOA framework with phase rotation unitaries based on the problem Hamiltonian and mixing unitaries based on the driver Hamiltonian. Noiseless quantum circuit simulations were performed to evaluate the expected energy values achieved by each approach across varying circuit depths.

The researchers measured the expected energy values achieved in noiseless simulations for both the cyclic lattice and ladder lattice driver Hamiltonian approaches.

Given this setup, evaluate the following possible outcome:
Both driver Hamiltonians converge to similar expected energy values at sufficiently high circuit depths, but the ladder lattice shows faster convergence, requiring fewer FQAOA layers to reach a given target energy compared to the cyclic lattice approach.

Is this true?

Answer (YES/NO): NO